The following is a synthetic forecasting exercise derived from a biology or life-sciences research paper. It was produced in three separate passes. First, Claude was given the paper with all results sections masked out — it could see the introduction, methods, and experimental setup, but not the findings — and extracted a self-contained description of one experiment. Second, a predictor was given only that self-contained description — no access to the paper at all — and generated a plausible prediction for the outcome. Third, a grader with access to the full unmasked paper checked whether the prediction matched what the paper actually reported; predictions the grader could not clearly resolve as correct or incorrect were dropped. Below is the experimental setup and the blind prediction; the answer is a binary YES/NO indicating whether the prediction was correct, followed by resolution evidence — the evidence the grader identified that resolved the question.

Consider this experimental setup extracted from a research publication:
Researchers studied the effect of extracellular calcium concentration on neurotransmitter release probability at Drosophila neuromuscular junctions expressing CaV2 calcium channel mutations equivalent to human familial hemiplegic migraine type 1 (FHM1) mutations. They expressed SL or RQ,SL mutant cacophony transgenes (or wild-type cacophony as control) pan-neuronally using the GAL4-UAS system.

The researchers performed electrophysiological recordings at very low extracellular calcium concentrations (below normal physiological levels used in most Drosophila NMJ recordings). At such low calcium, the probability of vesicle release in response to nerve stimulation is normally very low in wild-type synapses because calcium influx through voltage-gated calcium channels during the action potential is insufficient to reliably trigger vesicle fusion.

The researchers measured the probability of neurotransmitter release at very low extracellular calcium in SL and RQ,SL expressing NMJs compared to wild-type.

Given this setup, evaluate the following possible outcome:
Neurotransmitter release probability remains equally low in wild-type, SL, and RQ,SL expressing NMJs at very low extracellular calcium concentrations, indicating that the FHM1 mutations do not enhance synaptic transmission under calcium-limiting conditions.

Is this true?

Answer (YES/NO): NO